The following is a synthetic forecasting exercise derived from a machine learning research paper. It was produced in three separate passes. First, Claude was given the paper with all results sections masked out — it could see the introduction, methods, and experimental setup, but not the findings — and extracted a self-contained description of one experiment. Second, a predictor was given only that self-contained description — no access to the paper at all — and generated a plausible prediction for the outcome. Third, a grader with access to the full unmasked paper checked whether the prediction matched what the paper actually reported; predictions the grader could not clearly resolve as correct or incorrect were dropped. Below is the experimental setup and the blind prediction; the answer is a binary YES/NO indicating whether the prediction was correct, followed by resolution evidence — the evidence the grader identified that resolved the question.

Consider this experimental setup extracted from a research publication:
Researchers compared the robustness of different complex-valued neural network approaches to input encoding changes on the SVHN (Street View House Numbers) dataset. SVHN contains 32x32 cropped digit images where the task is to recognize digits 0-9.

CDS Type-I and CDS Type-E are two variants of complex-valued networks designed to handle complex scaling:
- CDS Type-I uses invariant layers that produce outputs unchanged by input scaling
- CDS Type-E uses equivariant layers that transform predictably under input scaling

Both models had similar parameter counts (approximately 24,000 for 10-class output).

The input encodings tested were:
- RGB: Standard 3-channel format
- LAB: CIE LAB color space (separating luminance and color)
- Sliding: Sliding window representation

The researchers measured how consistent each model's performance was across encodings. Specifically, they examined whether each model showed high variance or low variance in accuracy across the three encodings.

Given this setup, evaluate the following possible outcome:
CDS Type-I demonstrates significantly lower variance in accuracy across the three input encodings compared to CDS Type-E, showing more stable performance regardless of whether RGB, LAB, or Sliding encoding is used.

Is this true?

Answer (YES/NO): YES